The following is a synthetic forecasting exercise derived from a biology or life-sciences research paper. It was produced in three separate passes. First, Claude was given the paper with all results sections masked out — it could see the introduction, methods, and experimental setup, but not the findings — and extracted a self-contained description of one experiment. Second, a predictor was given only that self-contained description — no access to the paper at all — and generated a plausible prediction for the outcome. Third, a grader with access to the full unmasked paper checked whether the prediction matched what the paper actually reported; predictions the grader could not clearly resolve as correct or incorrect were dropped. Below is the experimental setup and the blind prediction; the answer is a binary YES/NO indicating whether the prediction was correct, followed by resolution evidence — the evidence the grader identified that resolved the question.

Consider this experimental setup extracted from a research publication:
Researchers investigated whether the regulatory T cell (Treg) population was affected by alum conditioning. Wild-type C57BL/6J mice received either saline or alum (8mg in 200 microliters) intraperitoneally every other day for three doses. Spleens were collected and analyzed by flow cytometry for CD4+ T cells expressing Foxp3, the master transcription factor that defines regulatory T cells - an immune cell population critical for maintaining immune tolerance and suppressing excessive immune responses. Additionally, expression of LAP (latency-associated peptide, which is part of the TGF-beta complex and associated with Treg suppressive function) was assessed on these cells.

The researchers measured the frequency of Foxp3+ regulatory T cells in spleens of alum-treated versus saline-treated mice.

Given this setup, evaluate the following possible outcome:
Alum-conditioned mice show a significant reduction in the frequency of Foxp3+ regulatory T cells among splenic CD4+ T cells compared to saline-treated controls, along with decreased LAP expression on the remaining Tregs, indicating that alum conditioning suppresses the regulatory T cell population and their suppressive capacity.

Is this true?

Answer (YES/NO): NO